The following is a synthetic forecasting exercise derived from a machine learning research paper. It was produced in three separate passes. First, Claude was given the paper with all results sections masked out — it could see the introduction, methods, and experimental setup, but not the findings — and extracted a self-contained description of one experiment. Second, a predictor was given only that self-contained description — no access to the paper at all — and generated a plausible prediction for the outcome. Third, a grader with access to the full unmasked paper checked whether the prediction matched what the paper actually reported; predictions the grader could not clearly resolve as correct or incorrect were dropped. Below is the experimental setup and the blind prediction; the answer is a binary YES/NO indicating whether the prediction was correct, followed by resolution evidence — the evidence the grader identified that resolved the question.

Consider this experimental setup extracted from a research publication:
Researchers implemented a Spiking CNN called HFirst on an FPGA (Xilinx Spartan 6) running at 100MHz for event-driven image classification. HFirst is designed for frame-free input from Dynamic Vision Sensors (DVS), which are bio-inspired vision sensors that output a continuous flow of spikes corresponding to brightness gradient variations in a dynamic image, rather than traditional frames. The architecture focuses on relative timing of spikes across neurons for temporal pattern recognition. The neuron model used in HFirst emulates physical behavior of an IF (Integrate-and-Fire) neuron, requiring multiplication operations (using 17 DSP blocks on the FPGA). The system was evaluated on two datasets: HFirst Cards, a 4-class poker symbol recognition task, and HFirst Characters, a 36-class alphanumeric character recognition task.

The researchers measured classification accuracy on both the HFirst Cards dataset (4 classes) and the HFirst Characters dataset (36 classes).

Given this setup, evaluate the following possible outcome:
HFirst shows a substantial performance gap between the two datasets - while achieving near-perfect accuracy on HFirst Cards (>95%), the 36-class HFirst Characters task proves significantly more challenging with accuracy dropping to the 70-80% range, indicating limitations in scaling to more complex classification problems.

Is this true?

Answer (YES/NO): NO